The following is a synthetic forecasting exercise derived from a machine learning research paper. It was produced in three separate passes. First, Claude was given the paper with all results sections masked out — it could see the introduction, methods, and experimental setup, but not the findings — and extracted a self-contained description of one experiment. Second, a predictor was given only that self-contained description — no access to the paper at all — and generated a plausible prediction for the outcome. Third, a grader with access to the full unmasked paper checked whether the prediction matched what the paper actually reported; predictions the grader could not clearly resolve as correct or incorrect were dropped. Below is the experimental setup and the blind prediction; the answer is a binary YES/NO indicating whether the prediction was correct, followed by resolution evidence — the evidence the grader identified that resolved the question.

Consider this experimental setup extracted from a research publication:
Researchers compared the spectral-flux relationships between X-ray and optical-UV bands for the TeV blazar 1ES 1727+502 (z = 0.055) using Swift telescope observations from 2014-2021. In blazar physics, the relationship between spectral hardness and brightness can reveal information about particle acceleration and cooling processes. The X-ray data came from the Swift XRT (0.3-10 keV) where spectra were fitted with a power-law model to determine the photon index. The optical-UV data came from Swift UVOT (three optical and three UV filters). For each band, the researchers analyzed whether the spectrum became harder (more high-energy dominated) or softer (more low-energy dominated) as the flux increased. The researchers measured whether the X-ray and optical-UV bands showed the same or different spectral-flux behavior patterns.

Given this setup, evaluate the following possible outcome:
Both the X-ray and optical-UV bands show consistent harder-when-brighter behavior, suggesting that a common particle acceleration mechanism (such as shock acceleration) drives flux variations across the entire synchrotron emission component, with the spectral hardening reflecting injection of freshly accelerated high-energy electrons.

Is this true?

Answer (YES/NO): NO